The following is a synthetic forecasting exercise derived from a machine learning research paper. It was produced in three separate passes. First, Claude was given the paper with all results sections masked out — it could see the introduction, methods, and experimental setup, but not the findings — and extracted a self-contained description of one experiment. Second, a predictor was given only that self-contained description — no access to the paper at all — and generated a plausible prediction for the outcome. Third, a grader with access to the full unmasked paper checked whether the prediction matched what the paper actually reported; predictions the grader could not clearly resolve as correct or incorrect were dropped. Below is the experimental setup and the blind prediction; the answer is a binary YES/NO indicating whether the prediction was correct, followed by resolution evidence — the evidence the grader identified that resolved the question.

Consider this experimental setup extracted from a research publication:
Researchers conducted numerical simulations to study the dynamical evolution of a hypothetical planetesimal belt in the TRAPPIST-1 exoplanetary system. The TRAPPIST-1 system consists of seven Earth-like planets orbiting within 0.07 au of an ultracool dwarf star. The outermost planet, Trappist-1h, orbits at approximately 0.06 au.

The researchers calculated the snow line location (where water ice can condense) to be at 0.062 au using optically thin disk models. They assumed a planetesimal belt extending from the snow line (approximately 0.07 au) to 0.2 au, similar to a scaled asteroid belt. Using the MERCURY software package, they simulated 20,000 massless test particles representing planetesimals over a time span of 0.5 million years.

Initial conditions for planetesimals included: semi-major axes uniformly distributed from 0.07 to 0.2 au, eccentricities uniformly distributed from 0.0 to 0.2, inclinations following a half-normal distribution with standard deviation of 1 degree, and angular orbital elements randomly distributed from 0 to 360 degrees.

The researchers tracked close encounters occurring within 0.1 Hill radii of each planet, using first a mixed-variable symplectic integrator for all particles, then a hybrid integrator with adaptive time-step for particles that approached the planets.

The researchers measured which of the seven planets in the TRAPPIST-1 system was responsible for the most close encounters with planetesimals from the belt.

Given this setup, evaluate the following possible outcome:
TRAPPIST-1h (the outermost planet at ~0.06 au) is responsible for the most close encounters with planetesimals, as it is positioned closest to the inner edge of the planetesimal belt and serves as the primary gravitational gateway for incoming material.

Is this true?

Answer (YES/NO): YES